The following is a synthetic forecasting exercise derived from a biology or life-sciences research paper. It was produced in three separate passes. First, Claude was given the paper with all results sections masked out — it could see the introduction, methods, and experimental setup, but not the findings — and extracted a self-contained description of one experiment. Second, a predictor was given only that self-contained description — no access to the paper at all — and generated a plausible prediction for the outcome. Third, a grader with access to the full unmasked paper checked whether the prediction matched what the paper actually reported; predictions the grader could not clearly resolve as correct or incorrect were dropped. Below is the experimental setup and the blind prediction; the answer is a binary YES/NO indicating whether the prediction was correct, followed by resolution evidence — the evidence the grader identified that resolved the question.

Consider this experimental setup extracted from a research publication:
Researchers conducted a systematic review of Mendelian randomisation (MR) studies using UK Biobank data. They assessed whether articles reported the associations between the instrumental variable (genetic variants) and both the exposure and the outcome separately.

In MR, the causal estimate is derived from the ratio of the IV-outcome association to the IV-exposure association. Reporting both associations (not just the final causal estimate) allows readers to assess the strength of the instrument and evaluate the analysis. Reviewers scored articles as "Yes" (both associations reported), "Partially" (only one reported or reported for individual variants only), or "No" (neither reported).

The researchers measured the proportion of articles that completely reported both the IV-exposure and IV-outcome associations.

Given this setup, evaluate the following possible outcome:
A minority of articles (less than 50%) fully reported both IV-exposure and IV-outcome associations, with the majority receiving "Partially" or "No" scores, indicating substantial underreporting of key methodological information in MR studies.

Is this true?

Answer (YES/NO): YES